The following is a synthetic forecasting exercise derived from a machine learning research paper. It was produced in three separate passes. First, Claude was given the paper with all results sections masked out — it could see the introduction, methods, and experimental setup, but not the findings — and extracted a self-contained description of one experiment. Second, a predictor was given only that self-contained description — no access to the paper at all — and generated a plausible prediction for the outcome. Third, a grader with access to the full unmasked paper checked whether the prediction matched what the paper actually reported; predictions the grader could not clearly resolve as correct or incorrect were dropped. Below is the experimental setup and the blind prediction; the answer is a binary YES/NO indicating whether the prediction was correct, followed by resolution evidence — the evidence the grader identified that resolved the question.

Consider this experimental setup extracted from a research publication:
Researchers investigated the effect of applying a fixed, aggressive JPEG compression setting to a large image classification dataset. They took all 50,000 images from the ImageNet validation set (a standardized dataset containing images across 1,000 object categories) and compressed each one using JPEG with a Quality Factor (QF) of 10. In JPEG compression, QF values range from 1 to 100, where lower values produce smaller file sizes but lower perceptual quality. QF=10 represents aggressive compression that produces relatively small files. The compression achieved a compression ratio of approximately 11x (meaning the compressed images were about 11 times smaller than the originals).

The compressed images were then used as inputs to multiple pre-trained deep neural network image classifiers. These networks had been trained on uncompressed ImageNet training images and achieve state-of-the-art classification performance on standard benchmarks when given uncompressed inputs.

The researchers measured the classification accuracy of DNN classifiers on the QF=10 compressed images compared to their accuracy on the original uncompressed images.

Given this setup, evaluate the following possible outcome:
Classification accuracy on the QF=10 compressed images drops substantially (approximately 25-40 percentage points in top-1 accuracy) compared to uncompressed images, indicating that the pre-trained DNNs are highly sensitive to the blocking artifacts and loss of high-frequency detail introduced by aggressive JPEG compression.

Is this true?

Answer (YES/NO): NO